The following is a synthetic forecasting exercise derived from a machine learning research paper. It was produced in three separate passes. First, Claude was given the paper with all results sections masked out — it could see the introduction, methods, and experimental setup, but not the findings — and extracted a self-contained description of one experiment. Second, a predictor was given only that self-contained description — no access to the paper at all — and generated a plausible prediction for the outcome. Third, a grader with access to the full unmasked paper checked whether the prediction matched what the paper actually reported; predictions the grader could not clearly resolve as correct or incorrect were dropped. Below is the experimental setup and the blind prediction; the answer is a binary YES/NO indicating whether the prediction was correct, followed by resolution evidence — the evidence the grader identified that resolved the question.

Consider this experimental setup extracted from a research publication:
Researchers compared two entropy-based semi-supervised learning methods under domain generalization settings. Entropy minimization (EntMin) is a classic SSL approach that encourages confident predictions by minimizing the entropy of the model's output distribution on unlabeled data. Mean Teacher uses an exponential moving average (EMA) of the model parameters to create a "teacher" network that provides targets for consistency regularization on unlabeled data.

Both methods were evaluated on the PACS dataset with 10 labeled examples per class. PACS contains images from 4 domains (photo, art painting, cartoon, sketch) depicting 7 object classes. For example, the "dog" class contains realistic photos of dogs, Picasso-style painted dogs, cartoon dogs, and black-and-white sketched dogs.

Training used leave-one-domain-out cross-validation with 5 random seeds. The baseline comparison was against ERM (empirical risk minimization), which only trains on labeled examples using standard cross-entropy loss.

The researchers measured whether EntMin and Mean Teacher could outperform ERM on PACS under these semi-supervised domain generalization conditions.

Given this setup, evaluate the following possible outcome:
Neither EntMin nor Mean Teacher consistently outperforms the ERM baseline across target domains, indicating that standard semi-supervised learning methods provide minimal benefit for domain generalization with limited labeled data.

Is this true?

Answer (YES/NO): NO